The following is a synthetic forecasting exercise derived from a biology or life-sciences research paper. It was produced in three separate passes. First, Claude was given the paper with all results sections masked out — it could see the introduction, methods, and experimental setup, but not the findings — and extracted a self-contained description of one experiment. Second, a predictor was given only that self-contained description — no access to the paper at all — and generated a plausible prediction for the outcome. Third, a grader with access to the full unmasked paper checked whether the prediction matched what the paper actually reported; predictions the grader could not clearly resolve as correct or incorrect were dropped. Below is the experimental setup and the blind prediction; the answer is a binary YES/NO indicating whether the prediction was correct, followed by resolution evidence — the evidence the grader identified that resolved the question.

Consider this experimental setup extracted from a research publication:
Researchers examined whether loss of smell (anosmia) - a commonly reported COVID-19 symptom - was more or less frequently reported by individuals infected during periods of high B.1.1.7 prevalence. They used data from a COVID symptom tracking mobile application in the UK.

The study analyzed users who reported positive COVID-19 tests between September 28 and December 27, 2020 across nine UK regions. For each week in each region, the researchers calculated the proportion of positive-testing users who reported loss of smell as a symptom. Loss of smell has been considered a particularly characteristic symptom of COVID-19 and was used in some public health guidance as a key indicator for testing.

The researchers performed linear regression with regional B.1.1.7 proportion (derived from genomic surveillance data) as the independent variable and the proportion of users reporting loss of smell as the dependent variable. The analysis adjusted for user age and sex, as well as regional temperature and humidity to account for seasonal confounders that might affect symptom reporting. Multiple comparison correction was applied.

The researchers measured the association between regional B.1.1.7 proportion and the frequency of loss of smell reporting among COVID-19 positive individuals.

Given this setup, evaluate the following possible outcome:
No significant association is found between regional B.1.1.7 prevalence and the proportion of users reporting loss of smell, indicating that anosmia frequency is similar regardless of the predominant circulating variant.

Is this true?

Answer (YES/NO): YES